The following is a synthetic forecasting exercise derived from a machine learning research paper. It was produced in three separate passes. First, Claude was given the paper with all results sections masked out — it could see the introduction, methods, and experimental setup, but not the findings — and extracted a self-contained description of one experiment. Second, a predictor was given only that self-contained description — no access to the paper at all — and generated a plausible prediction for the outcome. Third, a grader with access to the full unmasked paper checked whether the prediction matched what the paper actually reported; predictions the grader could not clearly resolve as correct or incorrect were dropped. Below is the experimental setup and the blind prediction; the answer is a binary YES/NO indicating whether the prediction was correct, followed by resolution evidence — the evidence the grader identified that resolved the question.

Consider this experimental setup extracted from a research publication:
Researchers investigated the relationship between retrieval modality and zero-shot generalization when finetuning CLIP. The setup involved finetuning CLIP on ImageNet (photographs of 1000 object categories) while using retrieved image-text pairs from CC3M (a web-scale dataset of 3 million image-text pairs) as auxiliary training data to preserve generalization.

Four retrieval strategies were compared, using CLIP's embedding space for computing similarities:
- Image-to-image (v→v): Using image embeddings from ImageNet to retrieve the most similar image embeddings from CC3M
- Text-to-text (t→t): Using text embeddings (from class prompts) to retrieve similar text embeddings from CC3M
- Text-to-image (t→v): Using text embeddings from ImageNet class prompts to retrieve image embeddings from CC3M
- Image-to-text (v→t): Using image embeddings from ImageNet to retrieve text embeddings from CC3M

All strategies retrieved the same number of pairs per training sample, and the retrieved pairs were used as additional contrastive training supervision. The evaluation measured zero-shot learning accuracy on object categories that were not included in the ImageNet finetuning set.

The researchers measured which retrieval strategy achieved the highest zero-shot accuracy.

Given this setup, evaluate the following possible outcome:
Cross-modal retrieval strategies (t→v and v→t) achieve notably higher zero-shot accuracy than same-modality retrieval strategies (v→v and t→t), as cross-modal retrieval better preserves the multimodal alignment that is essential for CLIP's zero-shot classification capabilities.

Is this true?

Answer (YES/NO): NO